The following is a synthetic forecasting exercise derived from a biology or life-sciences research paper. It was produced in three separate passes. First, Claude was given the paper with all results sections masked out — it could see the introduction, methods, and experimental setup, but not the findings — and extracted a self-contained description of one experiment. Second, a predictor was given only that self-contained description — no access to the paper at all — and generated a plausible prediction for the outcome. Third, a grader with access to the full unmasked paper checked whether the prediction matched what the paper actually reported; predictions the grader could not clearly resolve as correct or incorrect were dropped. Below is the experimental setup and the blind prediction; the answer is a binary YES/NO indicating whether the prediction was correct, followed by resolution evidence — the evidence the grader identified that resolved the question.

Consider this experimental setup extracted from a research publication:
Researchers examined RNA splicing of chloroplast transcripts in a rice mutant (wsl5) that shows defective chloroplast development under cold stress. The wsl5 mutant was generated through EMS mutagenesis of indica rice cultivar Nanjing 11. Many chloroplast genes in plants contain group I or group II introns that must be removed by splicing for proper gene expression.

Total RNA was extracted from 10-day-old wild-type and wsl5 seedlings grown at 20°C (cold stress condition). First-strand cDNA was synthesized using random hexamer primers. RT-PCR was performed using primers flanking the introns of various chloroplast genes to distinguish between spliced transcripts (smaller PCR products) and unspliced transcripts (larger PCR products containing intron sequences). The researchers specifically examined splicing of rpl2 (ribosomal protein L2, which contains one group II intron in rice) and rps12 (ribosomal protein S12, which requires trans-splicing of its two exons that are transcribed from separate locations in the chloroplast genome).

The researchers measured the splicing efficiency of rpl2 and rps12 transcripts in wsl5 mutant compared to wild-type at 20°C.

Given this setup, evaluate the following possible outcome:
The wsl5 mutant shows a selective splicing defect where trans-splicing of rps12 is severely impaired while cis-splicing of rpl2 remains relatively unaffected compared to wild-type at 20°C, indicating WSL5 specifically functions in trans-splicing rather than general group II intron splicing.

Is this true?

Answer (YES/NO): NO